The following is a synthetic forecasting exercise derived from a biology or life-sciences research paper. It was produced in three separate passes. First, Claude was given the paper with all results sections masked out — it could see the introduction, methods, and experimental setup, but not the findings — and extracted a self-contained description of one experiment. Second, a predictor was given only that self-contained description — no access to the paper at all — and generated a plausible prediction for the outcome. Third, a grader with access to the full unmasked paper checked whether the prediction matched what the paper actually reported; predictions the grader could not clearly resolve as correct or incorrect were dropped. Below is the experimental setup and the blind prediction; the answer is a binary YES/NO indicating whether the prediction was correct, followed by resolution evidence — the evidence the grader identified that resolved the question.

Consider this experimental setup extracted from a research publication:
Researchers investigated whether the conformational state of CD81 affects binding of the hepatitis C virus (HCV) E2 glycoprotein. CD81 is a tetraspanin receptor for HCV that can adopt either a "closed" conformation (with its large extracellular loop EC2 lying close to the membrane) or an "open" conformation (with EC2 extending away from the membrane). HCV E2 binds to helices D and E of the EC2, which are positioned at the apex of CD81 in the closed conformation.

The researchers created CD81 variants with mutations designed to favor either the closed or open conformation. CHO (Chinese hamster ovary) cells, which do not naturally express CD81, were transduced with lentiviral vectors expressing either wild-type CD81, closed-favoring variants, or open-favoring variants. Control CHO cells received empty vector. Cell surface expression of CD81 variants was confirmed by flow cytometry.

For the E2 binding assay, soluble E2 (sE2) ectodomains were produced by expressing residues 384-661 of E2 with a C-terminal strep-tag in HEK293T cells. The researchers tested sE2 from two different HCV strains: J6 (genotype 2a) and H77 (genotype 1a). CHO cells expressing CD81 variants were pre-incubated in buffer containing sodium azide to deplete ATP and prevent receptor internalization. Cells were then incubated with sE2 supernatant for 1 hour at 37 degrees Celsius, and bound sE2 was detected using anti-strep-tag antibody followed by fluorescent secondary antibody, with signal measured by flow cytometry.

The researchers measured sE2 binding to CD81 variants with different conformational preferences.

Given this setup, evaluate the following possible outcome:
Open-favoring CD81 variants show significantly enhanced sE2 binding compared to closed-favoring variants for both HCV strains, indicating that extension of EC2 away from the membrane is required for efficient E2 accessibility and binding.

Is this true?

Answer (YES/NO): NO